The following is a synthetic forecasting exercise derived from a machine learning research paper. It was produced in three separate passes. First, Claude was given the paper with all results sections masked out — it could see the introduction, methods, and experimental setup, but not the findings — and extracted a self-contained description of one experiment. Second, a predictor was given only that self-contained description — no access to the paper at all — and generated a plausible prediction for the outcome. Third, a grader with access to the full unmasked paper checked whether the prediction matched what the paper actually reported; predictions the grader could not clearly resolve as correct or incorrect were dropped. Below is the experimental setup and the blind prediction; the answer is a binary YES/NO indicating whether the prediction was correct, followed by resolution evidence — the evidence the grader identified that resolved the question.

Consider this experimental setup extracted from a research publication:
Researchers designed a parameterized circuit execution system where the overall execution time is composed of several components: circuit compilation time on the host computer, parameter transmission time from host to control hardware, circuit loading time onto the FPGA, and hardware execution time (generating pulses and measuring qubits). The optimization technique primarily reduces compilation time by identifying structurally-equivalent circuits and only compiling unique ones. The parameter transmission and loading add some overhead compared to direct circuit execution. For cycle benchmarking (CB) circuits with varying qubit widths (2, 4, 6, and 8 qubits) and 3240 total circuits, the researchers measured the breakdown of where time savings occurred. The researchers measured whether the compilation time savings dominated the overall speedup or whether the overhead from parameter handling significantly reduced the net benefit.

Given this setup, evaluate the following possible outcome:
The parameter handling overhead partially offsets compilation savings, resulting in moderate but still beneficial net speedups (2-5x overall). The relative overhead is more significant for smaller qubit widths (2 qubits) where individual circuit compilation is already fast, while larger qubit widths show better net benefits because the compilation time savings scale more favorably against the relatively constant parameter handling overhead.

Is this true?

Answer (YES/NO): NO